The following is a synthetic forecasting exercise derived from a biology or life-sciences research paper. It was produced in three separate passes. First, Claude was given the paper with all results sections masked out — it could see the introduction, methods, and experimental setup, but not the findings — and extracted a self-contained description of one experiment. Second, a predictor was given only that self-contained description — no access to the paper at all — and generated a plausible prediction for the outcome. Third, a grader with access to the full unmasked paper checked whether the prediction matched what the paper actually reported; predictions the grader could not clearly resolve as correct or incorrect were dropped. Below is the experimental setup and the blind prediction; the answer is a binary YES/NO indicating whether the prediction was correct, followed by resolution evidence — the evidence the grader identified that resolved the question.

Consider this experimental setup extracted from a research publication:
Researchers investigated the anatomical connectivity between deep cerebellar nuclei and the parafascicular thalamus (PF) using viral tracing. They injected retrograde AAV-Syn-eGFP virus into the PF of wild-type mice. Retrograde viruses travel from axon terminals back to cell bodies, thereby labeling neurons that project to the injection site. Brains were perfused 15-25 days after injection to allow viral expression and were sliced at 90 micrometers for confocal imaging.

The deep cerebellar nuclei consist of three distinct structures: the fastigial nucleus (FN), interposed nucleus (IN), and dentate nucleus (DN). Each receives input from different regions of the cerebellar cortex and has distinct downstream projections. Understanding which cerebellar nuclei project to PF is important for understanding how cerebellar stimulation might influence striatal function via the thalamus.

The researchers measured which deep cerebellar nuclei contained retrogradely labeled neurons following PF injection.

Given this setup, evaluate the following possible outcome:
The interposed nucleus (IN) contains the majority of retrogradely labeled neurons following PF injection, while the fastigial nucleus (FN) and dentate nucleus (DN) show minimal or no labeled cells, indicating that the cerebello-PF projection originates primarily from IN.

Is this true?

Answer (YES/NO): NO